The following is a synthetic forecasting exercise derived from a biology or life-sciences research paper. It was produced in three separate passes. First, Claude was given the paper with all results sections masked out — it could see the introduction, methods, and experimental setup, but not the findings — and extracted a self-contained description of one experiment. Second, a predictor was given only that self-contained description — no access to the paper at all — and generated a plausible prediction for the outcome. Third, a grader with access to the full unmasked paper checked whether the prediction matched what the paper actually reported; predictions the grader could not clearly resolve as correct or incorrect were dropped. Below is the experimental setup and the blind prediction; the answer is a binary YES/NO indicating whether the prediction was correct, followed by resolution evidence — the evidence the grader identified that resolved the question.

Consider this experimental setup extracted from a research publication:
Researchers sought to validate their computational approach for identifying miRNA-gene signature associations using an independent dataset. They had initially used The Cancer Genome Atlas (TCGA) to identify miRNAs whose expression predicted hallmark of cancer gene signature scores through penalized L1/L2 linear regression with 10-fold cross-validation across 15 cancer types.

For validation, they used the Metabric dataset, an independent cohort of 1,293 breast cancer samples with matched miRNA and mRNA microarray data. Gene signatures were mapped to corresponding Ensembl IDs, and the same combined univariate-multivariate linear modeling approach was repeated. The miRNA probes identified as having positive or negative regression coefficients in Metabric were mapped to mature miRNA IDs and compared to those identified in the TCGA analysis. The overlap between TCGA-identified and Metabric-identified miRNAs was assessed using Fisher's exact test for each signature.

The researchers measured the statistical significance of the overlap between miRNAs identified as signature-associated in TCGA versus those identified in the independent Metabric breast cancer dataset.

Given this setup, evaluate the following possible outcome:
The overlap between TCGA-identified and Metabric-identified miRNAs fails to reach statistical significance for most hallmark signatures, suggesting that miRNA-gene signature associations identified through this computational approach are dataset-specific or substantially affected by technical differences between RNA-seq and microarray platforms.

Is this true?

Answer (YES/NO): NO